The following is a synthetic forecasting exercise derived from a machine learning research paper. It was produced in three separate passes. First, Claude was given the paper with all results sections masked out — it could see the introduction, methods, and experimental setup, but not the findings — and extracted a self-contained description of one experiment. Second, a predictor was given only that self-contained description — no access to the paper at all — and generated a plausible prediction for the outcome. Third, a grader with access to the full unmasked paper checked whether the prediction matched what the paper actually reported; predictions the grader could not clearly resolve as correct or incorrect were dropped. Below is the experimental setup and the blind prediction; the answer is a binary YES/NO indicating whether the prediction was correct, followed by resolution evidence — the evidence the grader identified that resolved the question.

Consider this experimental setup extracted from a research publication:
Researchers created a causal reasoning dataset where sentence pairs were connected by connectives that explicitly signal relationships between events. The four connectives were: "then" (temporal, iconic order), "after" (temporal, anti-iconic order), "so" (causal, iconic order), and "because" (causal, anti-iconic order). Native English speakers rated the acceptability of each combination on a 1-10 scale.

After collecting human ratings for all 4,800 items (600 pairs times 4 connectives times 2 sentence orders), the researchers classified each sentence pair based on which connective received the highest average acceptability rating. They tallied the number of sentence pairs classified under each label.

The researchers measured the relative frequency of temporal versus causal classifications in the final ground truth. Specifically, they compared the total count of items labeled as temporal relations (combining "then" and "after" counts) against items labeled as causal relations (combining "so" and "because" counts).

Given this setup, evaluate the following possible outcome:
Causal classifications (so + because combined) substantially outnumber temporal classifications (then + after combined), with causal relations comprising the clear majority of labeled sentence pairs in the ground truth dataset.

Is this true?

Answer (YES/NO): NO